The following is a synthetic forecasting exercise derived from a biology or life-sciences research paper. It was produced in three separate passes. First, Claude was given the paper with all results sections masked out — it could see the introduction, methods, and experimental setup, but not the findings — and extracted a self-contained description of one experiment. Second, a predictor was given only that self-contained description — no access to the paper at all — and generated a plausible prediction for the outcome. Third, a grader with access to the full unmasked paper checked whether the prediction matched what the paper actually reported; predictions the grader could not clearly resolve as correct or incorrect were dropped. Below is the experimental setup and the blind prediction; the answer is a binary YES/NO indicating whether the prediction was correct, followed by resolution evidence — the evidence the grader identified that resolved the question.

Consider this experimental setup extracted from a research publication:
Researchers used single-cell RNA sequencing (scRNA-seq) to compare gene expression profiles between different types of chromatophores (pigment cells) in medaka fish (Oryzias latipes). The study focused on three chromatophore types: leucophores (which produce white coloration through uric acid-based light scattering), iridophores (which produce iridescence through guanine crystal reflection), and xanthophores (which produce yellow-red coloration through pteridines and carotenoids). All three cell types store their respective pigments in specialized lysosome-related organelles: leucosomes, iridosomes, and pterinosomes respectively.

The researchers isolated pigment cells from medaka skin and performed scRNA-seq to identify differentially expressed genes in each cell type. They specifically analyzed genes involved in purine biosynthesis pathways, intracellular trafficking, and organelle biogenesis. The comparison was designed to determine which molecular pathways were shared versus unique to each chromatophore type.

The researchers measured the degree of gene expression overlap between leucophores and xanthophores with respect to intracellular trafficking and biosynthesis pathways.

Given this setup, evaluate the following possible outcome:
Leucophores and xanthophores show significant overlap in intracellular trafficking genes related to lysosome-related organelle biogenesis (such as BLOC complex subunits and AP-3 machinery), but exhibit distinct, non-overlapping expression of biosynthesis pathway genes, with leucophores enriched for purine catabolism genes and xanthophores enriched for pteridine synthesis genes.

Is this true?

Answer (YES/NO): NO